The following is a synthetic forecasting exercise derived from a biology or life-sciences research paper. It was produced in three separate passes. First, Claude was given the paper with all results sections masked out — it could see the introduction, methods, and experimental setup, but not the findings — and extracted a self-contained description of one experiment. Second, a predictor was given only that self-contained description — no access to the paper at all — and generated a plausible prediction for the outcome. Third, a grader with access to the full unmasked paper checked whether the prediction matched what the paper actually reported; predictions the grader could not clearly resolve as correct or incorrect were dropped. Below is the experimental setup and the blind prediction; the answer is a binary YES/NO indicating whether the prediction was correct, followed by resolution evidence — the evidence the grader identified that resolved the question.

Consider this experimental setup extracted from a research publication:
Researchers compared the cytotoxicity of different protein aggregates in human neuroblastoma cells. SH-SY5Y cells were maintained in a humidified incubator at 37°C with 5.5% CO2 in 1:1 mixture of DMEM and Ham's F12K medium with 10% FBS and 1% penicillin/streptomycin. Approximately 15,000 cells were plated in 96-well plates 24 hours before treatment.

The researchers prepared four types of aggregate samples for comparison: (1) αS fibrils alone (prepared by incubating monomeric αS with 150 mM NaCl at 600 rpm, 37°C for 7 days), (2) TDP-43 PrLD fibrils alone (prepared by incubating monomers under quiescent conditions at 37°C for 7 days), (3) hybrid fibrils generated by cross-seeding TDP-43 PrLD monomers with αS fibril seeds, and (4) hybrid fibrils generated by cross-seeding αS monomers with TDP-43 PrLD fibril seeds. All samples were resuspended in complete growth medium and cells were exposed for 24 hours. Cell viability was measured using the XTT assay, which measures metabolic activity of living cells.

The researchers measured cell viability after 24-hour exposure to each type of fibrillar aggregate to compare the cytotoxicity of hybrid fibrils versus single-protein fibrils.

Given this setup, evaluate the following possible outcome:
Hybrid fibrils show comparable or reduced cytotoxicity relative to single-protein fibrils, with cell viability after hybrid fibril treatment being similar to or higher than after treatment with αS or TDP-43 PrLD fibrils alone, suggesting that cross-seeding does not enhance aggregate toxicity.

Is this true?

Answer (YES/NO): NO